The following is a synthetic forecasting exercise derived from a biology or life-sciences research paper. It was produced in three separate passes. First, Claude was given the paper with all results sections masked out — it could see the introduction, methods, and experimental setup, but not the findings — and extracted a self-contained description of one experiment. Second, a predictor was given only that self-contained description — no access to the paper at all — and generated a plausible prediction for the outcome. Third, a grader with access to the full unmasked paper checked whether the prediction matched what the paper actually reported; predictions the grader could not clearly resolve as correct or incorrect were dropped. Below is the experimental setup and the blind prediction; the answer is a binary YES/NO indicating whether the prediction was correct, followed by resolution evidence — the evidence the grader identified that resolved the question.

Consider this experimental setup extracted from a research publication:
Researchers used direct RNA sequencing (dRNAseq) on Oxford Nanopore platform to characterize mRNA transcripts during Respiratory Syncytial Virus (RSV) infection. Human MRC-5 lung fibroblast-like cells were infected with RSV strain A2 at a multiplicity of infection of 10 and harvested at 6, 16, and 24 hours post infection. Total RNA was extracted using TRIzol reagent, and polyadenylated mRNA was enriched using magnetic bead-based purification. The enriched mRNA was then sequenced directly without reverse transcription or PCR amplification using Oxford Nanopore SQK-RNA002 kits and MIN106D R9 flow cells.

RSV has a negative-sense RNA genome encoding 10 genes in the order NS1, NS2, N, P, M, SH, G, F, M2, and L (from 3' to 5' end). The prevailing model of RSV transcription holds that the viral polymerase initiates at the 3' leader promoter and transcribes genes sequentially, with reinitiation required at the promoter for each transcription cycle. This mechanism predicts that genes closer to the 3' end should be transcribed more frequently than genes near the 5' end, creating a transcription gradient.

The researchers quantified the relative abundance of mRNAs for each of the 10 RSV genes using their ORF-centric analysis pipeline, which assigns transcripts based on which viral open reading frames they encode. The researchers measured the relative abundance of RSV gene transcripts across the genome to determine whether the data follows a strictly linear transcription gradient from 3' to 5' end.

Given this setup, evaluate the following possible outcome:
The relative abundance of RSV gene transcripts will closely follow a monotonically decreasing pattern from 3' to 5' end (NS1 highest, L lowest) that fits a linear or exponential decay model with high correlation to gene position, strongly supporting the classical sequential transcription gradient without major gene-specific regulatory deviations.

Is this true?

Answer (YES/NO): NO